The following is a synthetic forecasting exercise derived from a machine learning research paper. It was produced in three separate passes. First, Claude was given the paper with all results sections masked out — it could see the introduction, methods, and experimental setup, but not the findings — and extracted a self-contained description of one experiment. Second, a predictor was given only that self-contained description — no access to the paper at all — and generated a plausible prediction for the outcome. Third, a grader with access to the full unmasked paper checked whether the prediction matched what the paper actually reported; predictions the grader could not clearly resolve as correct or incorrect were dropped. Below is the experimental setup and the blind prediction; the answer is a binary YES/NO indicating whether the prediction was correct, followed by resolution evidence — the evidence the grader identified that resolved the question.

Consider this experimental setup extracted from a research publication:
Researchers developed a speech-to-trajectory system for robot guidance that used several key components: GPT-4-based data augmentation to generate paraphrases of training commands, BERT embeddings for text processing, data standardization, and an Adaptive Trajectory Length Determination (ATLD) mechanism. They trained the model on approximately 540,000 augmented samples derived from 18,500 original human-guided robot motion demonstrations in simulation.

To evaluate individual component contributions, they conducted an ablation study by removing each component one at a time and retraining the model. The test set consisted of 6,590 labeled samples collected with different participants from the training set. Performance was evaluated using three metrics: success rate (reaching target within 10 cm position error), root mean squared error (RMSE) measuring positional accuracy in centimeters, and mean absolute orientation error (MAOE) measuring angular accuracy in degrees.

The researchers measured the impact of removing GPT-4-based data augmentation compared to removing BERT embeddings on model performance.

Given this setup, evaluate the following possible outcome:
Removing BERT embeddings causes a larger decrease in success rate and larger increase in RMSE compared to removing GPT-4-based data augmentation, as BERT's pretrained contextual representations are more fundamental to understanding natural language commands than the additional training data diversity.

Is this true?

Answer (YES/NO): NO